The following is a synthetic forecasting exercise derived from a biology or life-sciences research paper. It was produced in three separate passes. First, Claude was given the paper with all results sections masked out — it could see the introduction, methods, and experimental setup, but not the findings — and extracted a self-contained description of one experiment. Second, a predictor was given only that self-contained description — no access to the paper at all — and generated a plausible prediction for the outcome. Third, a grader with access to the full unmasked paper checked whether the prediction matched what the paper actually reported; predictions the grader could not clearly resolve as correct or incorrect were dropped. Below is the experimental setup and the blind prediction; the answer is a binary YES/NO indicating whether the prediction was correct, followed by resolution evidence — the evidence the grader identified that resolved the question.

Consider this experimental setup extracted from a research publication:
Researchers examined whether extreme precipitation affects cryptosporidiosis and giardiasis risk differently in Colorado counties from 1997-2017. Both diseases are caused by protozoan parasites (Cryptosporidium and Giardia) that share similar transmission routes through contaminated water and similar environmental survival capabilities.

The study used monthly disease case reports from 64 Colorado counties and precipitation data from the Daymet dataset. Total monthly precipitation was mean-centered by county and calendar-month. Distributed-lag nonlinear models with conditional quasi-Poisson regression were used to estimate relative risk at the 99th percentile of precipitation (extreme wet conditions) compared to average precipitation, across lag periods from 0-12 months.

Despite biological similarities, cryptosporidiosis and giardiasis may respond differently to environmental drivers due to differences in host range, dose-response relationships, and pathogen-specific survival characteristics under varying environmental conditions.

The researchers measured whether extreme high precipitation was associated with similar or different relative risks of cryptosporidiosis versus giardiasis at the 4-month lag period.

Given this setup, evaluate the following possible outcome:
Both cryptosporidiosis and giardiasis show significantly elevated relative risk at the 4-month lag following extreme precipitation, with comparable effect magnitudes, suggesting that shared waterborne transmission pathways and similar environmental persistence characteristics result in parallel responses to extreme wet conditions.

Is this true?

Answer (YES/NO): NO